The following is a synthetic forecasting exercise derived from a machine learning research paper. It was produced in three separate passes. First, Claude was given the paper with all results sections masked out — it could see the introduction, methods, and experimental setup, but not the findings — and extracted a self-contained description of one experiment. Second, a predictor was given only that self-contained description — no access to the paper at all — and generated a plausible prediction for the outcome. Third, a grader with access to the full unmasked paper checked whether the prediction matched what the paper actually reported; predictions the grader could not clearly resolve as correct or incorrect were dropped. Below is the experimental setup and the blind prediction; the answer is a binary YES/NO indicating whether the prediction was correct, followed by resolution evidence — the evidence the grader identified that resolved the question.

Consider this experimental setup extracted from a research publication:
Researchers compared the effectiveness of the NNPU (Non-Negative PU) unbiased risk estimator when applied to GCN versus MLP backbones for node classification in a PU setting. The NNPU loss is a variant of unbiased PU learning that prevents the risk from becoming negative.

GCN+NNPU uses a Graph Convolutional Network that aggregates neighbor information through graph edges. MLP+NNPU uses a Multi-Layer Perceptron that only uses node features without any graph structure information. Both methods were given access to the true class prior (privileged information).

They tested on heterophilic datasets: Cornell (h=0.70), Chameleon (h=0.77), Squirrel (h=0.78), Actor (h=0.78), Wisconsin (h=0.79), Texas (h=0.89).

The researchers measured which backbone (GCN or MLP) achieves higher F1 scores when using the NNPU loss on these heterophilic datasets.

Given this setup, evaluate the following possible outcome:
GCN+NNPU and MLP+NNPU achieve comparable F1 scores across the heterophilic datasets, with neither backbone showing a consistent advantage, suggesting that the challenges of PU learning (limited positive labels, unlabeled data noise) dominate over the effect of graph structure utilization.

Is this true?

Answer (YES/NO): NO